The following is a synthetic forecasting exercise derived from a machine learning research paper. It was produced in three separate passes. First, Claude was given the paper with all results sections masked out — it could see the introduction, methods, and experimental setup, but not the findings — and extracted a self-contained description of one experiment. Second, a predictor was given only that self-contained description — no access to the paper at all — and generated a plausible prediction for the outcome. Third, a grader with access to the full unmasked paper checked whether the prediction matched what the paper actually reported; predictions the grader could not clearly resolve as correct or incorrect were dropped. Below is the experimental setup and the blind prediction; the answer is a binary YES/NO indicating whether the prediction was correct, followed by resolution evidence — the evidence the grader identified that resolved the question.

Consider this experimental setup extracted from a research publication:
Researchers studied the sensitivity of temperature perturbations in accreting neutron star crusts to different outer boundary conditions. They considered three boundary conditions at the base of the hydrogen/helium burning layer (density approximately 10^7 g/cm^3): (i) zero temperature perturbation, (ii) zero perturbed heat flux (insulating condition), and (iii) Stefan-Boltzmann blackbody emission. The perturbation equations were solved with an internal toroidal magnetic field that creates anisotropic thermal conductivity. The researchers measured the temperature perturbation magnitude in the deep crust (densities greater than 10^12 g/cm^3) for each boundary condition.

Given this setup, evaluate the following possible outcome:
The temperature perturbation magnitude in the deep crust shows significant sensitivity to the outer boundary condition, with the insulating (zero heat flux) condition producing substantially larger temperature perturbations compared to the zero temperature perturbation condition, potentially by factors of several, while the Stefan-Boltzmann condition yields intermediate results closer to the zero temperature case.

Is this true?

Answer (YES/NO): NO